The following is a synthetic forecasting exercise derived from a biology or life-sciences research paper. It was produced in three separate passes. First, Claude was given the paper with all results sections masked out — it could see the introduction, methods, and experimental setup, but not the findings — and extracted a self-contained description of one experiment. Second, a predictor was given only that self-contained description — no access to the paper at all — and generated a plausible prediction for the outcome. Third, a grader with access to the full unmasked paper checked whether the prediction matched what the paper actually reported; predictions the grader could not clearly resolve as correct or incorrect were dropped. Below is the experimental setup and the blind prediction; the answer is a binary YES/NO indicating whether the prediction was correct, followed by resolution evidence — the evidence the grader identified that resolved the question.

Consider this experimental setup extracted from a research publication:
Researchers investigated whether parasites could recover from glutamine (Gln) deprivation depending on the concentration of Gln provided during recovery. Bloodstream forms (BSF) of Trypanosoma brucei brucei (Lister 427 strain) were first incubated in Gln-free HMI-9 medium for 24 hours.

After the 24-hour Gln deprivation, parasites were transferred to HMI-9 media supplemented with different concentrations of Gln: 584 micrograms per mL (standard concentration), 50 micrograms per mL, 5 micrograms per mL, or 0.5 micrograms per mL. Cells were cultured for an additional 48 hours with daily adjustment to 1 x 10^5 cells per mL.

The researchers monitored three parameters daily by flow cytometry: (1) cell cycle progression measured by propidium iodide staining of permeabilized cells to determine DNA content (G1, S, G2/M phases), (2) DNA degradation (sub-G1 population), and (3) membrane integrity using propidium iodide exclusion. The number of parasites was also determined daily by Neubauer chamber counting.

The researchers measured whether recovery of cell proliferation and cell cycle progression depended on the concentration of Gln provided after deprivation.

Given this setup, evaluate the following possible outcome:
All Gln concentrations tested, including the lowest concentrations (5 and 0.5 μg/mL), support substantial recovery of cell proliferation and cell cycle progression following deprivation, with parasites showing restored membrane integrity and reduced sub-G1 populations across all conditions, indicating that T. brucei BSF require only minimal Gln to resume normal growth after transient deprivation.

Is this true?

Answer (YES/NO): NO